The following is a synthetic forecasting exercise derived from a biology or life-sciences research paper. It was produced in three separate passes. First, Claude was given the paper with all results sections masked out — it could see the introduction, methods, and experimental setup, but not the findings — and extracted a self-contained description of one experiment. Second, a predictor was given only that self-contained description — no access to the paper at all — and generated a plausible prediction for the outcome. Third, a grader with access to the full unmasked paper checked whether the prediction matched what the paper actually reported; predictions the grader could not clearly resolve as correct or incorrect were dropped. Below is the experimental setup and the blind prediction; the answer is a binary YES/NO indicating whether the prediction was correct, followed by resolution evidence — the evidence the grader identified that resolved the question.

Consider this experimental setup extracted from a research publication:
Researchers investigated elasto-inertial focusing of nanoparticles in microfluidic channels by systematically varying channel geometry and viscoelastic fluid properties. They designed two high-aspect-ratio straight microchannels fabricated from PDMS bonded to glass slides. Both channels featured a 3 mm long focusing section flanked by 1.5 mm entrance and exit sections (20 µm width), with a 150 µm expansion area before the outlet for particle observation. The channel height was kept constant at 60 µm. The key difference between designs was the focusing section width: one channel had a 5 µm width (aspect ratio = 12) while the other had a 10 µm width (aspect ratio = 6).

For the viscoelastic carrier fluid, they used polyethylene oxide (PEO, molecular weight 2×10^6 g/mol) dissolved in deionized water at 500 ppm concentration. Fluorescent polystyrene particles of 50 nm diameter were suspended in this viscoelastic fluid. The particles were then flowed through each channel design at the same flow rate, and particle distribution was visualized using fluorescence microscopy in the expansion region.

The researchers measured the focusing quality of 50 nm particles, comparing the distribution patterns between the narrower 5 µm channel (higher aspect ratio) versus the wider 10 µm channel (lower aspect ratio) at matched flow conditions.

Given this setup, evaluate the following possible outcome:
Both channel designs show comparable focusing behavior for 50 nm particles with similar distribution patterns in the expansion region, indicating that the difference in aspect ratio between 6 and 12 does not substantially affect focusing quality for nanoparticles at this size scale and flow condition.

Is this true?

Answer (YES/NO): NO